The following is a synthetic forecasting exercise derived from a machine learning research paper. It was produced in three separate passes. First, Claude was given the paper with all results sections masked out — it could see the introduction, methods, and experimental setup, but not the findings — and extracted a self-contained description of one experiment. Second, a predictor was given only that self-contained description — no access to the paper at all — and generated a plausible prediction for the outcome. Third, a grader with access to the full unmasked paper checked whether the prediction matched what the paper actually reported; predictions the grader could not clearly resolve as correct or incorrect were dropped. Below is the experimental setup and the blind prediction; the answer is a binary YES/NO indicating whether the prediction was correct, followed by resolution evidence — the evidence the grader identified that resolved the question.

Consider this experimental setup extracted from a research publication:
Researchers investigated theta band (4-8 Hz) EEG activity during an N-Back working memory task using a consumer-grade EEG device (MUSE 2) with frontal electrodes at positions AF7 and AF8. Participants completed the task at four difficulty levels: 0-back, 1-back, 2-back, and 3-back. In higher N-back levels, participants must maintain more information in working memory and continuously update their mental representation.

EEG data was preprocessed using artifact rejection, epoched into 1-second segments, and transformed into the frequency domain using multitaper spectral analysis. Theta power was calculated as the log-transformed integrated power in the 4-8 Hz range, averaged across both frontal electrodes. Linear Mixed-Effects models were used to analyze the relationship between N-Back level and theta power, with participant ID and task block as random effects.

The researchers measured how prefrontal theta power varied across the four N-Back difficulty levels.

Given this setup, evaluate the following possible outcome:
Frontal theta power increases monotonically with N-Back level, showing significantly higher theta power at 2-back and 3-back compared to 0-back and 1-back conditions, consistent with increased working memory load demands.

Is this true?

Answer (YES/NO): NO